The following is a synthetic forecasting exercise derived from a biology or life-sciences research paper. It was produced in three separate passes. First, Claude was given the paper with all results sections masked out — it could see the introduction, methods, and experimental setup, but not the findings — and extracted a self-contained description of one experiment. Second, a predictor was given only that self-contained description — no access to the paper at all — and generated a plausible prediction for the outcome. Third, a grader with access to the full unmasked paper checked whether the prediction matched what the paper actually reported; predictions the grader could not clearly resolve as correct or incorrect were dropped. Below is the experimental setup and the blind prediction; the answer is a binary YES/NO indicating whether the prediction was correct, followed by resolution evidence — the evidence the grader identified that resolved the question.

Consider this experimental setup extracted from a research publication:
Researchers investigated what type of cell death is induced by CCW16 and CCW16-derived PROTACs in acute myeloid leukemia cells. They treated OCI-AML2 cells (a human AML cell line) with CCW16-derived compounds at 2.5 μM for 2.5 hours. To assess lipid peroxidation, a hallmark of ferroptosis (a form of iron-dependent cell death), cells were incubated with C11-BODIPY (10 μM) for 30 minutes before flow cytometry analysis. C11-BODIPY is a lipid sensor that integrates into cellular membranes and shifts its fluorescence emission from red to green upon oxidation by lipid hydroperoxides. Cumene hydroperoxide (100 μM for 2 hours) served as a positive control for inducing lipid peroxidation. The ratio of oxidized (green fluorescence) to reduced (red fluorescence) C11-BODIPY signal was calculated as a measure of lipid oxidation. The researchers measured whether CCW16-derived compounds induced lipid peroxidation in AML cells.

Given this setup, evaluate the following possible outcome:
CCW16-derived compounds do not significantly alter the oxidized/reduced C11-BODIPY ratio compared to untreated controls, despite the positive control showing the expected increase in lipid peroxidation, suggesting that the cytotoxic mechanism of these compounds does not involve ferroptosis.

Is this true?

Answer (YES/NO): NO